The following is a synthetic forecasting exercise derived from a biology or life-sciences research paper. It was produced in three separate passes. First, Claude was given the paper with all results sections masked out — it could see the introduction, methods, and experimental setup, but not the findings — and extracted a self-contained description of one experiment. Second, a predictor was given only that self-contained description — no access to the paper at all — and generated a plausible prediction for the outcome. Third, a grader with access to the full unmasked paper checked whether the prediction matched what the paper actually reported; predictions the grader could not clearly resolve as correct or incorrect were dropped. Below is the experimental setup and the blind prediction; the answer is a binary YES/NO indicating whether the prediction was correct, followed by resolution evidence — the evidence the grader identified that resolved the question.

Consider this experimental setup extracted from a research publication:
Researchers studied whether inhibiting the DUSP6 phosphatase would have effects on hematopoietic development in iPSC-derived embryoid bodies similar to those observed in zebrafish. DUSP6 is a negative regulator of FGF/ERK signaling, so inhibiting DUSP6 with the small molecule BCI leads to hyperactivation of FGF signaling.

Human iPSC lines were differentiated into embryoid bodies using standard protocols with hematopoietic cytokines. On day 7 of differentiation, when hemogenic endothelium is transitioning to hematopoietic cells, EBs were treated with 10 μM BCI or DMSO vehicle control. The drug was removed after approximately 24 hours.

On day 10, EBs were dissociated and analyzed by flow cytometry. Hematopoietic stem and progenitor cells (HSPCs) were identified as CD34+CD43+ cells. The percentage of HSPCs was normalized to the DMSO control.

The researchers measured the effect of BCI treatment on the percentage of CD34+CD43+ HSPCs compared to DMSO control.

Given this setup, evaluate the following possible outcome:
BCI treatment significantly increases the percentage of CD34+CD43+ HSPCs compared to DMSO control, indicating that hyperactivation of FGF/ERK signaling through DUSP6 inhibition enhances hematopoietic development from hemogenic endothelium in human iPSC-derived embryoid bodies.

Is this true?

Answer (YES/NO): NO